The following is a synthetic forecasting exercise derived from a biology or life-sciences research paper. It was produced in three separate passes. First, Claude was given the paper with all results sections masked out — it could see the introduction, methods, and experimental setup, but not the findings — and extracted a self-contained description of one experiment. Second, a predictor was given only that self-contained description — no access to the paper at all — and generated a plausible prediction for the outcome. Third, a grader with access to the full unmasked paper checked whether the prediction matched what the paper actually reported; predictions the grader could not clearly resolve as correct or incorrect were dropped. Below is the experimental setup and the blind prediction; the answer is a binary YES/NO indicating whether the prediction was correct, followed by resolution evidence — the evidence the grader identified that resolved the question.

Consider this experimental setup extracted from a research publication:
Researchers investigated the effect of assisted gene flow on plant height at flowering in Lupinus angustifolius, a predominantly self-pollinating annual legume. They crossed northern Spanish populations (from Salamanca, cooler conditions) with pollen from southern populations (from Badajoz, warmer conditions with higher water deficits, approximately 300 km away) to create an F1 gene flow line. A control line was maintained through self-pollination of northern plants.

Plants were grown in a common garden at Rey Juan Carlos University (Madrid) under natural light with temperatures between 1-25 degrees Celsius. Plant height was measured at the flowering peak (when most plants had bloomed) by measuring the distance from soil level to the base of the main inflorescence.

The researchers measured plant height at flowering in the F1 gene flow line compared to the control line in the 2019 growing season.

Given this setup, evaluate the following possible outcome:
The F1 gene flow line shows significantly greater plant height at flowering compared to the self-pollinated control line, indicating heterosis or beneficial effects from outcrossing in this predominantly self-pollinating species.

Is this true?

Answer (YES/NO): NO